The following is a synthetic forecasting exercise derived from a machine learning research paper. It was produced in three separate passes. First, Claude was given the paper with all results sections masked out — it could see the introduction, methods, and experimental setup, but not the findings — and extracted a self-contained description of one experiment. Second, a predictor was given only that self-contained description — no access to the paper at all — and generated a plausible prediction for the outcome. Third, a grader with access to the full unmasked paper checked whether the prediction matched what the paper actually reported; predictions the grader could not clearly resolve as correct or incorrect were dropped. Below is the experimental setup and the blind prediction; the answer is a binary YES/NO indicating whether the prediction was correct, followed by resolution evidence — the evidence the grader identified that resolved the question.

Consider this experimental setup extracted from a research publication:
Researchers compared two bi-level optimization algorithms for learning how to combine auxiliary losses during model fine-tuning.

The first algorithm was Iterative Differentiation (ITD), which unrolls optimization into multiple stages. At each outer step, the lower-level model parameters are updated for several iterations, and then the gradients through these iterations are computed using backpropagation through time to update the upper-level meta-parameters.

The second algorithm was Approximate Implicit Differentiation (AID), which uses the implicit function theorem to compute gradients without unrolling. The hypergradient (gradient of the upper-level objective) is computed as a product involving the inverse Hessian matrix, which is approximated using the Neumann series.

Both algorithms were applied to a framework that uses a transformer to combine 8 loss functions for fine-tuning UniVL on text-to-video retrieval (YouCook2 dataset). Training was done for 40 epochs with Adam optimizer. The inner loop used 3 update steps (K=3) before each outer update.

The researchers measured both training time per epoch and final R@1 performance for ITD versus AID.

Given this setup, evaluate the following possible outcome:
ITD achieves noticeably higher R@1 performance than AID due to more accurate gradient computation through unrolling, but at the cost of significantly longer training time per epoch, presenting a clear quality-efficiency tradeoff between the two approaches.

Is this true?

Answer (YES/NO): NO